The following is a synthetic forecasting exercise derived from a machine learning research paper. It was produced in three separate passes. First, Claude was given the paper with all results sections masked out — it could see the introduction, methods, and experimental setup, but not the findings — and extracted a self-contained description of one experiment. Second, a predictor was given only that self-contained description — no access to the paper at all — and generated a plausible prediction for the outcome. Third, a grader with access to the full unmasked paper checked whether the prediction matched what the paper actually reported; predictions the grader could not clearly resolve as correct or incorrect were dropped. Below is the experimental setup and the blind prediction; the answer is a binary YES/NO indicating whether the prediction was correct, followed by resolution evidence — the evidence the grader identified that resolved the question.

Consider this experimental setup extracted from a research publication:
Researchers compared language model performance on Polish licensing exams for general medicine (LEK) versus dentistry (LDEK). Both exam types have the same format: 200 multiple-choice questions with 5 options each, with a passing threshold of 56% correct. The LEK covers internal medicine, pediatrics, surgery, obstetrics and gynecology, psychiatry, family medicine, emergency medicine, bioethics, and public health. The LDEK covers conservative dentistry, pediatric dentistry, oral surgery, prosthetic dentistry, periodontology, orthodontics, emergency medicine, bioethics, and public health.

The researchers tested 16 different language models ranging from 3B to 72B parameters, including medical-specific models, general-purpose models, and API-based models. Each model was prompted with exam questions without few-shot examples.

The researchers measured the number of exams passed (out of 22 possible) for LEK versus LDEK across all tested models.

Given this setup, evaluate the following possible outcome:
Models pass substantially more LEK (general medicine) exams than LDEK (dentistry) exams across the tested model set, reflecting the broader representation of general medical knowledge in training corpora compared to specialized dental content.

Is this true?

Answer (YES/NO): YES